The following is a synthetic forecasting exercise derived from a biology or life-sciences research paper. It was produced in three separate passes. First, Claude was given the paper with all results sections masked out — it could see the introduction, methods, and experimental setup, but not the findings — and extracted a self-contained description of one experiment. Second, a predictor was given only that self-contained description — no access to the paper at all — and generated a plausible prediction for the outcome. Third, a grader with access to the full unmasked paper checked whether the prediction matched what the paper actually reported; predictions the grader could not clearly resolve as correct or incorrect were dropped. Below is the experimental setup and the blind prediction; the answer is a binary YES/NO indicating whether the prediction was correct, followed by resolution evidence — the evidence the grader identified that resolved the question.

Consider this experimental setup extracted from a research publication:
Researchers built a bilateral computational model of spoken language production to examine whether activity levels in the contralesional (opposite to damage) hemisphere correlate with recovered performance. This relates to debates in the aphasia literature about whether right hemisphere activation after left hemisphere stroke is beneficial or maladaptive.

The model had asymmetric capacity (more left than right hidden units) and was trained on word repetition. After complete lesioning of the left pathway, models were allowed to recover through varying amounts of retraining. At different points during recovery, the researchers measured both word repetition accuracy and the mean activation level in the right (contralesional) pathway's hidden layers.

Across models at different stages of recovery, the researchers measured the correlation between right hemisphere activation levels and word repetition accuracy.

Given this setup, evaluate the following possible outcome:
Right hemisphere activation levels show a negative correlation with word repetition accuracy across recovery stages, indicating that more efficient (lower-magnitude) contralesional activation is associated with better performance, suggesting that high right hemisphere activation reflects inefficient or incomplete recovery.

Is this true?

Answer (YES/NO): NO